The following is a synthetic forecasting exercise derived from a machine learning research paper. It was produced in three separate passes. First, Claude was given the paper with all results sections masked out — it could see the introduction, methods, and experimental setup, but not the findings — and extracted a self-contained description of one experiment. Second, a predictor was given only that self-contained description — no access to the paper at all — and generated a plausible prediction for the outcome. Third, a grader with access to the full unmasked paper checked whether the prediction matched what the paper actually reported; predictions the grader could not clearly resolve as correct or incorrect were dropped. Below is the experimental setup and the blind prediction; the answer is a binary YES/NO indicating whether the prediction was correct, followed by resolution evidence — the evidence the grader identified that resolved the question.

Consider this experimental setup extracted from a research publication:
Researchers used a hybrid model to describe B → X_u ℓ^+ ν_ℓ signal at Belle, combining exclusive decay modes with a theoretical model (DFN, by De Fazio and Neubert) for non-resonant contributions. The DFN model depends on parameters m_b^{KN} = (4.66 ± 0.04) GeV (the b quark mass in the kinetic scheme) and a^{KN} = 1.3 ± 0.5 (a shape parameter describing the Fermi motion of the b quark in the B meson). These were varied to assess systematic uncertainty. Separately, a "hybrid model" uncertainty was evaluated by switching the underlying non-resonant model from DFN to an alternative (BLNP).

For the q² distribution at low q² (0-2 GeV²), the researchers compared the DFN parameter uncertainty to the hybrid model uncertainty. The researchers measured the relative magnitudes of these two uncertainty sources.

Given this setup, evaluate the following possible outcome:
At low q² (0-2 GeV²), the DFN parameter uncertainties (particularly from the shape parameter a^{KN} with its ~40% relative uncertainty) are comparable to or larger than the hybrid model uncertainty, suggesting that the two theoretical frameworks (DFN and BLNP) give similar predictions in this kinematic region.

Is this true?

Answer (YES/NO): NO